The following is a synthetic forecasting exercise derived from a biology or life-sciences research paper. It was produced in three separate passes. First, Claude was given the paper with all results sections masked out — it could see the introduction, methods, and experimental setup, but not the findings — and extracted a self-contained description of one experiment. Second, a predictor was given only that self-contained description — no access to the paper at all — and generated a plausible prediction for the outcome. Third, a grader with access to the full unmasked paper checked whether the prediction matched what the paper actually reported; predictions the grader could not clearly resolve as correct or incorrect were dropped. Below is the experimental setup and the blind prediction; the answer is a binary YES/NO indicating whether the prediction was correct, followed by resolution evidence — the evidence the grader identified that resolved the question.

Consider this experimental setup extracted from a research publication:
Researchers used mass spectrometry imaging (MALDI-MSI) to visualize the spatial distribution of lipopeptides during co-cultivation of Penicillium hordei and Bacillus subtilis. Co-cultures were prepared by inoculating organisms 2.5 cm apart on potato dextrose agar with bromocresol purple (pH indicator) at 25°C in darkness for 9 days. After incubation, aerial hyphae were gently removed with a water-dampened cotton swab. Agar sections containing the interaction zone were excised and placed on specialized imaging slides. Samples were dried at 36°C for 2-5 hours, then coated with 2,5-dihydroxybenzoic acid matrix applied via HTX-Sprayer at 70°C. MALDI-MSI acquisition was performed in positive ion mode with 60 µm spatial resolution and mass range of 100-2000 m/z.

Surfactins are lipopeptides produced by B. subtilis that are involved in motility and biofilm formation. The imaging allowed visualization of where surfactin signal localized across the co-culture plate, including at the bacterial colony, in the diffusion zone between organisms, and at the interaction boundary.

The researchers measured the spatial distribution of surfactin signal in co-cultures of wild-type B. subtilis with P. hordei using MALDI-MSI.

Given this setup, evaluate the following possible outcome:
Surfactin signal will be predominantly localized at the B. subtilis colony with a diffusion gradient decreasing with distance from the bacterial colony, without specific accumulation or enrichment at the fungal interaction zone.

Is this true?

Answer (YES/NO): NO